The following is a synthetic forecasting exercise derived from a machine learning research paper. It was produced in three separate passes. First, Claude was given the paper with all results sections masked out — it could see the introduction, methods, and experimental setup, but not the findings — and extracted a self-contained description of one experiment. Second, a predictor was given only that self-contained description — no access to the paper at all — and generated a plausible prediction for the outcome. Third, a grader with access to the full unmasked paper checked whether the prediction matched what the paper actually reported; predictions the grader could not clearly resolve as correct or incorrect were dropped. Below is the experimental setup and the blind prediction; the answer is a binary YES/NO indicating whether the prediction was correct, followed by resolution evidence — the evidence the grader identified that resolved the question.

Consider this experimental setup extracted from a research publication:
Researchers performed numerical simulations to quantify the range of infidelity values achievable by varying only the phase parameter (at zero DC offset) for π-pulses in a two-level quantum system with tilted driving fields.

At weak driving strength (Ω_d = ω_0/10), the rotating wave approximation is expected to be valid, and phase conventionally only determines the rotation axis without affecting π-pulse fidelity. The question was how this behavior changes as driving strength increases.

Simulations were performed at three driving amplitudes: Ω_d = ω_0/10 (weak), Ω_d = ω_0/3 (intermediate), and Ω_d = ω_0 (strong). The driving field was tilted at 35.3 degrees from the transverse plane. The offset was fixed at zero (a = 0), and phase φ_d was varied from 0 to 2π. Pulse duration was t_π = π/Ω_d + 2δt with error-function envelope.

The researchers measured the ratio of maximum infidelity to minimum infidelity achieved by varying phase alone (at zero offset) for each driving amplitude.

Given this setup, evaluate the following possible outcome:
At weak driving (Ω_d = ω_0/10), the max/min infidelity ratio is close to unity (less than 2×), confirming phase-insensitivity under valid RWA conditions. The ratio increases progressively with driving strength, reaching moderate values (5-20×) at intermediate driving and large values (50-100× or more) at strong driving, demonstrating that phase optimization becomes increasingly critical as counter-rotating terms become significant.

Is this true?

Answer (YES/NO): NO